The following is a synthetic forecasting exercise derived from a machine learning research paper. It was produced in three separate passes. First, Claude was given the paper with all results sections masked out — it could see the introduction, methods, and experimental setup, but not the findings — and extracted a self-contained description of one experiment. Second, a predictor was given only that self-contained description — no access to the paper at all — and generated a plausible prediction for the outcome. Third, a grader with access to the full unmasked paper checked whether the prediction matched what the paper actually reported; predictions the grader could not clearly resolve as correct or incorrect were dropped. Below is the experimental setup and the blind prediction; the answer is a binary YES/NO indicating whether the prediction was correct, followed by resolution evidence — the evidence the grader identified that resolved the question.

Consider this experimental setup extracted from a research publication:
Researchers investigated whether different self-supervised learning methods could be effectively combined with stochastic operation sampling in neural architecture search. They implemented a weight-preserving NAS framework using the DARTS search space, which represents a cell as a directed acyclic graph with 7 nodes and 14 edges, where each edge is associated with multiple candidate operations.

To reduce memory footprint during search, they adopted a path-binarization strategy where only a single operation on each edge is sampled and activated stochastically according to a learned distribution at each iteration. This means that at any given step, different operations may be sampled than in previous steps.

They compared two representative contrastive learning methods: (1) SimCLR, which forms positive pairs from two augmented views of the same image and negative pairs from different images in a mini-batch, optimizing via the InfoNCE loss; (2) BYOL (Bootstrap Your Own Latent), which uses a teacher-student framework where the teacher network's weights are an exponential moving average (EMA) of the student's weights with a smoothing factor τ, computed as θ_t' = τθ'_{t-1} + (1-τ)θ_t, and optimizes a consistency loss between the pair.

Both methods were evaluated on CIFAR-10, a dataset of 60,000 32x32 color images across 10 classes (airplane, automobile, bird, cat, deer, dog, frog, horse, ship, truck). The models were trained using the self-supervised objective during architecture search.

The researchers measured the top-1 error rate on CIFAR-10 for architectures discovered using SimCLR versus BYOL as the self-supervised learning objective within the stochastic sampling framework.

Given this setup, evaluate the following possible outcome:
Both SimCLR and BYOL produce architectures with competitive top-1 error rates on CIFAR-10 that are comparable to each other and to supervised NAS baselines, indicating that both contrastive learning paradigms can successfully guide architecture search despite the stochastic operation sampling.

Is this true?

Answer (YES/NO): NO